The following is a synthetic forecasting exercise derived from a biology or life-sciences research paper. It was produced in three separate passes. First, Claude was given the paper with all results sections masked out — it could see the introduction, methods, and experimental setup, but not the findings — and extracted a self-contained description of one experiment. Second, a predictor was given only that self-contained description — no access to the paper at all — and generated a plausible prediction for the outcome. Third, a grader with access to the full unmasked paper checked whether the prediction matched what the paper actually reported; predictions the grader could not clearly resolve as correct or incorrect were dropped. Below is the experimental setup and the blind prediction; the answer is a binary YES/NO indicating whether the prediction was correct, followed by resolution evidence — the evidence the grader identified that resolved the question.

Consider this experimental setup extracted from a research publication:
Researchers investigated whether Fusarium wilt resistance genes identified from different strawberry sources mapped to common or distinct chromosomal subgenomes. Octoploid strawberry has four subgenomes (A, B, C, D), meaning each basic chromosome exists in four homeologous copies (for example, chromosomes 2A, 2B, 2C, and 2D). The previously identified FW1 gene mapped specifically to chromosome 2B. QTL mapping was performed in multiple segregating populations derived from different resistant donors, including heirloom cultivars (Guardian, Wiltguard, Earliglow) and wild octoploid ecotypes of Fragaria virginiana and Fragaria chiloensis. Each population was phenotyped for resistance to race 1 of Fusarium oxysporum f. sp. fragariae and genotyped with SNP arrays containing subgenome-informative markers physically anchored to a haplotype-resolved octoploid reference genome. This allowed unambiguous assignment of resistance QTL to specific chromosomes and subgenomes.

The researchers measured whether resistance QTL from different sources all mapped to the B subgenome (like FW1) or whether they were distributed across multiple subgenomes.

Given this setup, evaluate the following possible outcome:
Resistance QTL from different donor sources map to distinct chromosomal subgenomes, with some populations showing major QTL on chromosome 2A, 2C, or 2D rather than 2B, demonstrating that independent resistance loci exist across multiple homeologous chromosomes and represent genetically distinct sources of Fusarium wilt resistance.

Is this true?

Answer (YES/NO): NO